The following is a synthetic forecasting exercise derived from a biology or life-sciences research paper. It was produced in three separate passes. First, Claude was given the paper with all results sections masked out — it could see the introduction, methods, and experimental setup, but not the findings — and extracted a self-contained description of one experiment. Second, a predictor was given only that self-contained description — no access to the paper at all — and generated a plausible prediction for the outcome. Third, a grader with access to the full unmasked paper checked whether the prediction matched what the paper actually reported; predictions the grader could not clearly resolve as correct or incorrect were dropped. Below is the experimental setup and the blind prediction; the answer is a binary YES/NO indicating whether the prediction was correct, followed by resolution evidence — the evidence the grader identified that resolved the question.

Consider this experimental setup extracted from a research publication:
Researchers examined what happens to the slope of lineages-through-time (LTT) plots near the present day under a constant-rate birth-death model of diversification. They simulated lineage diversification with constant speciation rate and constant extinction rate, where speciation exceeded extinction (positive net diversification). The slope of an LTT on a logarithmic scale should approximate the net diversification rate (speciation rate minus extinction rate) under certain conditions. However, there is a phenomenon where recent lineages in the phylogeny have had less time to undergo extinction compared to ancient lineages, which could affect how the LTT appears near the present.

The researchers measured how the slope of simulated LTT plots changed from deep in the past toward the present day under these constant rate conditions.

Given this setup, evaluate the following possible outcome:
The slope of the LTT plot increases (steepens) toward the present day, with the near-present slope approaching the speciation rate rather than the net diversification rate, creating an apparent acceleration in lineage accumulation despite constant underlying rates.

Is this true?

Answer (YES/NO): YES